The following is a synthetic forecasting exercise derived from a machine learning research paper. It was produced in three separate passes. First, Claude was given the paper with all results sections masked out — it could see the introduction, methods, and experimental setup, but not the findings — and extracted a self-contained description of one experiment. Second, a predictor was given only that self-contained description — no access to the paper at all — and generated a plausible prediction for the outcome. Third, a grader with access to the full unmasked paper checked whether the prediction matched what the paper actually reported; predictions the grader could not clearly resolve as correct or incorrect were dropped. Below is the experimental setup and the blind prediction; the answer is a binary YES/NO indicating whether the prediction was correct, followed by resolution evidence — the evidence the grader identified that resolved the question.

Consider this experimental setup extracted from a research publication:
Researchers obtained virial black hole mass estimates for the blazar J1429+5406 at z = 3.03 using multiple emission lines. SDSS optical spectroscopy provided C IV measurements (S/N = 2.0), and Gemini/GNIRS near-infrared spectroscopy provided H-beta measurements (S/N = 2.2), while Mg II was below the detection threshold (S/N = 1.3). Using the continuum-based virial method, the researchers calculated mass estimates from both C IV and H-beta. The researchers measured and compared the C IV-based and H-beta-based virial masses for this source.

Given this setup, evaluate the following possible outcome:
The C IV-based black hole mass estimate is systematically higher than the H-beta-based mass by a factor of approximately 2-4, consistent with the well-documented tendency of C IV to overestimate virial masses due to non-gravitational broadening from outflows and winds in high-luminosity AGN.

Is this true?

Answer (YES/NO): NO